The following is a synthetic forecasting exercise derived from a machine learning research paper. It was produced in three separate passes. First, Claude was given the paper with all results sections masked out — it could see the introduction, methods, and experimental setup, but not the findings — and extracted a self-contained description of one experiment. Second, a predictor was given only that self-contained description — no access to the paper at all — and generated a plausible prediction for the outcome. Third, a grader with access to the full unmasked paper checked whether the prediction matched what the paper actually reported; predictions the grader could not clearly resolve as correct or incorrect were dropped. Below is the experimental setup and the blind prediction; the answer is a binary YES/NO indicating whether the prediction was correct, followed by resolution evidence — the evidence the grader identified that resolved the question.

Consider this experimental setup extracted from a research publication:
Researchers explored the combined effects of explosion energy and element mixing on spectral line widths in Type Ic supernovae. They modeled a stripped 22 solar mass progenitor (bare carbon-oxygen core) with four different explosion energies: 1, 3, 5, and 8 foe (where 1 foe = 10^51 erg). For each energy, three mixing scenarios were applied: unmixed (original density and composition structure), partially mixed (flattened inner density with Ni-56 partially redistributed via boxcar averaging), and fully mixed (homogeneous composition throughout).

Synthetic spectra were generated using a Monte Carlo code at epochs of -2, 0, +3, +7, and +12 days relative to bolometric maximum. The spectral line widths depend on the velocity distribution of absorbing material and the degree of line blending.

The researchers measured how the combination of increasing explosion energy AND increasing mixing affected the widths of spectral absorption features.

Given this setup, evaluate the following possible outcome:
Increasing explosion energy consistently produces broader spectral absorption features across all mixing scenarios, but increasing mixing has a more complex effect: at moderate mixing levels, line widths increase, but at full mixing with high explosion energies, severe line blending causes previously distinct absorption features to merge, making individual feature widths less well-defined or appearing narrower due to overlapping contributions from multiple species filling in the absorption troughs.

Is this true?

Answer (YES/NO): NO